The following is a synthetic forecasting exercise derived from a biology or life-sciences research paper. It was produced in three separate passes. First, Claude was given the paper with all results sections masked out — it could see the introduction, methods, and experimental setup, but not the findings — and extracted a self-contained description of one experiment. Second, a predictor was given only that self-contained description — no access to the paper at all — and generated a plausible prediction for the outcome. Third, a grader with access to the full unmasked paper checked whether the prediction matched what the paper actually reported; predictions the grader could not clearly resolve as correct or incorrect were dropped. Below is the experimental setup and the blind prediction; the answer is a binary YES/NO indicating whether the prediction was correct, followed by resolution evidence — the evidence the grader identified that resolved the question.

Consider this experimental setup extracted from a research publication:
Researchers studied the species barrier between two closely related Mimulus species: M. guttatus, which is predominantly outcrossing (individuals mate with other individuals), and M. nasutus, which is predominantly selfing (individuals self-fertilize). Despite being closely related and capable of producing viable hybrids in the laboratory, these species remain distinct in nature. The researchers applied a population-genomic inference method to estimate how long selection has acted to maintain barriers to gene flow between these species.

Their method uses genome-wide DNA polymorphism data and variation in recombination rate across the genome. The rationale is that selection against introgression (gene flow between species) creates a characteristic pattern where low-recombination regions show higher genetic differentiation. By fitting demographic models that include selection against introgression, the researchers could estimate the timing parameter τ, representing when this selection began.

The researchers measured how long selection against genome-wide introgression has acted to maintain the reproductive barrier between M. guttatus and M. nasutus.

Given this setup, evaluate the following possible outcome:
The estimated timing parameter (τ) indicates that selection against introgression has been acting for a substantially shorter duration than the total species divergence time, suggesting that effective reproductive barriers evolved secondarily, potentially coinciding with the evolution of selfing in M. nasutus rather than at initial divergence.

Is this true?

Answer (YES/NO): NO